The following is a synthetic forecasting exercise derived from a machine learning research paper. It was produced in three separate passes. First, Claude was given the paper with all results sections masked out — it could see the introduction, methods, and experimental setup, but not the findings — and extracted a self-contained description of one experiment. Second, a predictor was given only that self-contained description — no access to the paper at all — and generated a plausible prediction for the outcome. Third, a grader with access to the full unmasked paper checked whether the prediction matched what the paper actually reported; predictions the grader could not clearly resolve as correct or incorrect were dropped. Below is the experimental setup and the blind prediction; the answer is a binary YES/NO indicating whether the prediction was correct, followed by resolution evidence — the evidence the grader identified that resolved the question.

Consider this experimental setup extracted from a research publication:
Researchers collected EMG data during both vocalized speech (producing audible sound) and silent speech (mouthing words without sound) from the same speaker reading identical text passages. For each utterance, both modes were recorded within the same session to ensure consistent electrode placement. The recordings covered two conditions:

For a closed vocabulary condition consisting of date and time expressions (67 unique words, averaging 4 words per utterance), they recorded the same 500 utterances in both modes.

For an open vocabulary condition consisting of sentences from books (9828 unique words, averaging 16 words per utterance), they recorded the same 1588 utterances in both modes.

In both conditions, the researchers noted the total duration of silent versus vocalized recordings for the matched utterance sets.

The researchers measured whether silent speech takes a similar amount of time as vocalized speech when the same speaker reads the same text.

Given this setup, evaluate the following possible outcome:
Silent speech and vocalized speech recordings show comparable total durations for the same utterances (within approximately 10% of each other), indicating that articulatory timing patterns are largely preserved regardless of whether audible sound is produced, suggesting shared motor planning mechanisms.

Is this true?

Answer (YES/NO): NO